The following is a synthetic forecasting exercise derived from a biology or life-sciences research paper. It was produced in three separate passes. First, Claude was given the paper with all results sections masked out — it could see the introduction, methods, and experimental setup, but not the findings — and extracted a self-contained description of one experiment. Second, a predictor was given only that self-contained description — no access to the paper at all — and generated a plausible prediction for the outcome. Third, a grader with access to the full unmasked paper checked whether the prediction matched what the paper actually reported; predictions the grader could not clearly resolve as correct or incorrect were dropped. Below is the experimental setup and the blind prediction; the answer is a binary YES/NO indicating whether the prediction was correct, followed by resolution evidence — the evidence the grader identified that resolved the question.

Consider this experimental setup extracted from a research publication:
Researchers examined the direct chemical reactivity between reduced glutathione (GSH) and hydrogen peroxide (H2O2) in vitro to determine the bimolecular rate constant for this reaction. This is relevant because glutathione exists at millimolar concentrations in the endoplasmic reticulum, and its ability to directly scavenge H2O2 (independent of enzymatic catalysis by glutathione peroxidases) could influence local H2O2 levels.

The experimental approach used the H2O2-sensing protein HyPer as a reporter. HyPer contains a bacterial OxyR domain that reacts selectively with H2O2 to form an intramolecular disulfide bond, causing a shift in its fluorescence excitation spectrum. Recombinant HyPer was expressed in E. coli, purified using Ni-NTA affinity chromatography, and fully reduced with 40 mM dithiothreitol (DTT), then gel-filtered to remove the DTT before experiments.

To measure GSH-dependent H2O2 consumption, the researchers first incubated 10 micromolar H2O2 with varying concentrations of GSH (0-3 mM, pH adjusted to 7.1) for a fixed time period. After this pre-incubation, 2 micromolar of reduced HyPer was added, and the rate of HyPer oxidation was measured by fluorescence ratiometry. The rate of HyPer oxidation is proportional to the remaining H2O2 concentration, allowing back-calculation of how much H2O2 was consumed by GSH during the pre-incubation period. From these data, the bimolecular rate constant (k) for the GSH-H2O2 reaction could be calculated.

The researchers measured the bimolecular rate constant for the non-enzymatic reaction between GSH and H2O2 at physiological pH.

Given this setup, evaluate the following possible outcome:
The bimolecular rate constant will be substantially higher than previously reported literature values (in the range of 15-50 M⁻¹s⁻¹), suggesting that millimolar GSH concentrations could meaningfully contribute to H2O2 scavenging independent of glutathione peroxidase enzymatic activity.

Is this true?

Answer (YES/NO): NO